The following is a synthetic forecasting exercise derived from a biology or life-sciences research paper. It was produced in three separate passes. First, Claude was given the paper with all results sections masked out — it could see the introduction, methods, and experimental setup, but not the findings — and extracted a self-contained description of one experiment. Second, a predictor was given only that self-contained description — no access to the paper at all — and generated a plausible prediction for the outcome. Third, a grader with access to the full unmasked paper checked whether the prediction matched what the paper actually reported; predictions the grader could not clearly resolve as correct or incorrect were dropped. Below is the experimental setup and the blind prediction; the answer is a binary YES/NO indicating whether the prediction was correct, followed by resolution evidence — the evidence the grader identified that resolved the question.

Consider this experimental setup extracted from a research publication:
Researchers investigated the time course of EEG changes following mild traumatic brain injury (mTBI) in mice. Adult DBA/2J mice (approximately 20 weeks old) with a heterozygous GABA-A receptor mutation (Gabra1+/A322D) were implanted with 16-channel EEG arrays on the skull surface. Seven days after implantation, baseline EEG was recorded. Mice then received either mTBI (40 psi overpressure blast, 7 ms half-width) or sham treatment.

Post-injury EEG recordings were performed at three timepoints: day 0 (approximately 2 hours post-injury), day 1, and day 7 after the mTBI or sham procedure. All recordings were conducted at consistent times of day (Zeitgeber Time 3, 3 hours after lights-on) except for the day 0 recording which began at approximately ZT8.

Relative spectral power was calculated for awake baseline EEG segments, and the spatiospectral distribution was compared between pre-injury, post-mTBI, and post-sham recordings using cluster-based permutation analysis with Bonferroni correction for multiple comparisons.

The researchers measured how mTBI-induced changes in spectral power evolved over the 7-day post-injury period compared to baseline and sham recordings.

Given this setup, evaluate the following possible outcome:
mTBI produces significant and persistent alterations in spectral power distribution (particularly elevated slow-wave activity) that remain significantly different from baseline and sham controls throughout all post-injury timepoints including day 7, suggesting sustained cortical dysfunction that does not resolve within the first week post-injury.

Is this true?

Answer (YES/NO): NO